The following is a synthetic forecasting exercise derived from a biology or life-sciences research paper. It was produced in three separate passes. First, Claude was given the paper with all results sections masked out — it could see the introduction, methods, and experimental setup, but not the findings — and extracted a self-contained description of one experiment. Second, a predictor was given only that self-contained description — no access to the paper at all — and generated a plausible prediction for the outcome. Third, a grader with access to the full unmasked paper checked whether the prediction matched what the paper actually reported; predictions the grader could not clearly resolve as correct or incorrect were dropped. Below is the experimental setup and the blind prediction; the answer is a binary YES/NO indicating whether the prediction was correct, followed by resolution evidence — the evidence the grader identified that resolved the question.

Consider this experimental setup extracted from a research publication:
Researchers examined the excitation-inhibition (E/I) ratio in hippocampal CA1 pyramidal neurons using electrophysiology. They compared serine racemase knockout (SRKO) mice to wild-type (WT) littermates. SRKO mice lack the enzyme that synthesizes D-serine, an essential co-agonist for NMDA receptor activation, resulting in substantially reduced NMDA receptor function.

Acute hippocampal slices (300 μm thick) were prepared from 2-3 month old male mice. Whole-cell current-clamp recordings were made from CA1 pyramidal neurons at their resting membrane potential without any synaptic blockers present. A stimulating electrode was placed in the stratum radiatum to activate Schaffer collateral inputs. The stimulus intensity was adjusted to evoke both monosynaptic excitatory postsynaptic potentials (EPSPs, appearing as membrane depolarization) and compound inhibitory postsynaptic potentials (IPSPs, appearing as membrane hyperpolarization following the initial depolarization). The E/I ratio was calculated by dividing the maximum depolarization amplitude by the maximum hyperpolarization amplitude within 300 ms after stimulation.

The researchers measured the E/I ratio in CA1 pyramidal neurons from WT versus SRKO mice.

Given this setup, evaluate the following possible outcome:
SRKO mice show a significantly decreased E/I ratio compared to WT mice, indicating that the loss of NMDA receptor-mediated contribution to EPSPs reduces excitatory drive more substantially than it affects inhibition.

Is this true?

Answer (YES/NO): NO